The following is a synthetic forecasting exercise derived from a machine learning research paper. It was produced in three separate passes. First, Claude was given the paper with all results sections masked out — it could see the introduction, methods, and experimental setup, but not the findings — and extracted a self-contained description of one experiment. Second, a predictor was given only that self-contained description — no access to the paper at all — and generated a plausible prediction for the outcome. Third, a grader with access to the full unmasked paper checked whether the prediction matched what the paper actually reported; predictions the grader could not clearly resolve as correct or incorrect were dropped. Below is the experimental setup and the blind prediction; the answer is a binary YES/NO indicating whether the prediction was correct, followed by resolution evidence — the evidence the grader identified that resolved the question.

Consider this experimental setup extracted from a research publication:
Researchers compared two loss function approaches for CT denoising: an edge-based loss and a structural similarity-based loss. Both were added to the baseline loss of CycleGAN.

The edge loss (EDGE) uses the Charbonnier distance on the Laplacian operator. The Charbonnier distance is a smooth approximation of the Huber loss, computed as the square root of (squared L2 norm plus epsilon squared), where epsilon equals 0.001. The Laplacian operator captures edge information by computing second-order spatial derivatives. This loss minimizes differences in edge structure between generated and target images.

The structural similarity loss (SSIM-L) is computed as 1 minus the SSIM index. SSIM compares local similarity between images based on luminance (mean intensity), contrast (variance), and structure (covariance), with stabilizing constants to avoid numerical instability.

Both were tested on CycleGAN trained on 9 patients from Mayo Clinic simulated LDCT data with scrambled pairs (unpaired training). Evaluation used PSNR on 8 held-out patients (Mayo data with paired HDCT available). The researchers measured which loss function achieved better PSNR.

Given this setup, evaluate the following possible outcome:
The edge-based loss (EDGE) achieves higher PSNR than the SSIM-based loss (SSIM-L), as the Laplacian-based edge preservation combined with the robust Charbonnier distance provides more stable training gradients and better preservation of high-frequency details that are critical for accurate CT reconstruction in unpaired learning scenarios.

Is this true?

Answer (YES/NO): NO